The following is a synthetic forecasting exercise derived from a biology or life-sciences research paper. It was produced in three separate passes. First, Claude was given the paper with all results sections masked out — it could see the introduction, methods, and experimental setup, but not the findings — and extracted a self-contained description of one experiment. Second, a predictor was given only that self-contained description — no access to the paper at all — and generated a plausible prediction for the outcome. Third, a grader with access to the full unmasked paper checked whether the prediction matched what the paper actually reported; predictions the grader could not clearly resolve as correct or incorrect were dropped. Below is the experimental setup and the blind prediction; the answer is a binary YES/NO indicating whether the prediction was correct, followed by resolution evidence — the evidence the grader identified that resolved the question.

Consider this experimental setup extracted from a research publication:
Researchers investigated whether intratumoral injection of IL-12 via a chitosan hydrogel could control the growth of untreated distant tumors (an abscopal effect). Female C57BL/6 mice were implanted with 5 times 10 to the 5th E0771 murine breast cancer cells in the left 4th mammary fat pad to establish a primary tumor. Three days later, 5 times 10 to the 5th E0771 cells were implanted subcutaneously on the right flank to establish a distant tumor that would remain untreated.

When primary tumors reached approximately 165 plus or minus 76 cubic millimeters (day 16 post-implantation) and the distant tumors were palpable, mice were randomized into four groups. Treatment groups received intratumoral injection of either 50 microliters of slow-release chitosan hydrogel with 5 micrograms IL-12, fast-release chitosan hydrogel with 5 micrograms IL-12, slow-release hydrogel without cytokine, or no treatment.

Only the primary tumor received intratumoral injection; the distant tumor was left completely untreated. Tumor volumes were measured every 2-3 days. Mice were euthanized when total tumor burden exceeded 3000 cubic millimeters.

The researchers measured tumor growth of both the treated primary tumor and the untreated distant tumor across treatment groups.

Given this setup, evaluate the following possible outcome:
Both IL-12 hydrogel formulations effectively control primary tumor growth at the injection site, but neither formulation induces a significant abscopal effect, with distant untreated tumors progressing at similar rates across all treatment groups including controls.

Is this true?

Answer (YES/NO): NO